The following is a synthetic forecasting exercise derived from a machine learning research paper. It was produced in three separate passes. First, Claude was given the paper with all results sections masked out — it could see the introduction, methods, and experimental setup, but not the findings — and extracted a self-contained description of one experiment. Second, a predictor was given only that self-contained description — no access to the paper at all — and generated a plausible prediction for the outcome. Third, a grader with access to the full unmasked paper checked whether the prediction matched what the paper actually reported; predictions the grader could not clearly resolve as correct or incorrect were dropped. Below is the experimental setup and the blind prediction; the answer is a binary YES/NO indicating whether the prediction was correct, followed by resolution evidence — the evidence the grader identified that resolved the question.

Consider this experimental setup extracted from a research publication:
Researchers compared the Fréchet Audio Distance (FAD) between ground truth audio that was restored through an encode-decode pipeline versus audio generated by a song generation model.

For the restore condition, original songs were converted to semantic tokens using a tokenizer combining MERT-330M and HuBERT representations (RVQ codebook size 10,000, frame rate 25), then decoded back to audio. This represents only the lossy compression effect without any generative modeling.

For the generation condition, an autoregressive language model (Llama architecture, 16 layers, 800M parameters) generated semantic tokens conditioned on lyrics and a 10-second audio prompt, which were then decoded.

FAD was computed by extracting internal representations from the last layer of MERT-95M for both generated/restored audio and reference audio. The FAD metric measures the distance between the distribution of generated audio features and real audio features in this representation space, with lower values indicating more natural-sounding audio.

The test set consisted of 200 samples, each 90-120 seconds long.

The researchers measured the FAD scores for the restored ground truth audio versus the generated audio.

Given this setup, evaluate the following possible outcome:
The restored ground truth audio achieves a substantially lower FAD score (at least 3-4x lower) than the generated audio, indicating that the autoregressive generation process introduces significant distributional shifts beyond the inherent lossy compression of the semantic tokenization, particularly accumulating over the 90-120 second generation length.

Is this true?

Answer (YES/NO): NO